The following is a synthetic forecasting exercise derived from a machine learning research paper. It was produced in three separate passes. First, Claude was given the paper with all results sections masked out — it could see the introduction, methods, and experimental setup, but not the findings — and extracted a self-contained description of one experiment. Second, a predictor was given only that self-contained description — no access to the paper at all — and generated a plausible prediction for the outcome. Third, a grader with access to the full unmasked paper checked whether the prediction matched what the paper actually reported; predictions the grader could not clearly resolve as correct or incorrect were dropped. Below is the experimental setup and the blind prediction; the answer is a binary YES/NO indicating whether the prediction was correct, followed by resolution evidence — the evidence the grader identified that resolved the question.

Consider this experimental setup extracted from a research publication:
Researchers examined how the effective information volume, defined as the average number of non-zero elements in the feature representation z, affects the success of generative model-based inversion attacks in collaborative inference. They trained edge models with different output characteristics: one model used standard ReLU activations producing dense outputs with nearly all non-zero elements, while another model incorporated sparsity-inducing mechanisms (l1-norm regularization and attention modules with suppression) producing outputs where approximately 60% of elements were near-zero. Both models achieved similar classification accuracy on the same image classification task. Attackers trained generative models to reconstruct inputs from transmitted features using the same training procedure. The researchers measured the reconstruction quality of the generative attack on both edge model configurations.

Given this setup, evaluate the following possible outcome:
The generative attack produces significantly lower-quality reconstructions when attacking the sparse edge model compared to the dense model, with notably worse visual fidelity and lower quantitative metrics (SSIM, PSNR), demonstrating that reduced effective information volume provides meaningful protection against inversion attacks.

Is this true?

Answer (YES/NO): YES